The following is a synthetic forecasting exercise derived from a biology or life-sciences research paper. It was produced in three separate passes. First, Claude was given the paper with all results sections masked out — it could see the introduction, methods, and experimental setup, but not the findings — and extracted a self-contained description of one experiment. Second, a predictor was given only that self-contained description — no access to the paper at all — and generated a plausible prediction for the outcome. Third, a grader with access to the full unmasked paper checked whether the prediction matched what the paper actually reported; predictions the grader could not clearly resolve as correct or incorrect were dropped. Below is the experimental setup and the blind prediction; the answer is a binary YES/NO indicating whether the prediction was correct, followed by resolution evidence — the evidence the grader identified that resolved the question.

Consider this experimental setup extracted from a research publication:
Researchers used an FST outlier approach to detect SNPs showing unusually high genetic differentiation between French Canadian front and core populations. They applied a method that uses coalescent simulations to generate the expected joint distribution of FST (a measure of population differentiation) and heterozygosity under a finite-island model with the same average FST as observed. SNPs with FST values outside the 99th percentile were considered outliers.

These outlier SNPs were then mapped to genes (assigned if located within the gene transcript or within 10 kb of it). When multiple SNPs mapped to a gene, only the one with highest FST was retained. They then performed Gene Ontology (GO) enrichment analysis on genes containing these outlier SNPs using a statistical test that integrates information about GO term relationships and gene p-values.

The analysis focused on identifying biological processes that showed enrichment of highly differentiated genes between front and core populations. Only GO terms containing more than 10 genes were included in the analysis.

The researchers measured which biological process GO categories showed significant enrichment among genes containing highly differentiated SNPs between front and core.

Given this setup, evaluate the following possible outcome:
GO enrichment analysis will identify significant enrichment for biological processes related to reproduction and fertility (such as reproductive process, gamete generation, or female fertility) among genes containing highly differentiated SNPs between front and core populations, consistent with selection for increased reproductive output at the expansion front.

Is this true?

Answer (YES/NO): NO